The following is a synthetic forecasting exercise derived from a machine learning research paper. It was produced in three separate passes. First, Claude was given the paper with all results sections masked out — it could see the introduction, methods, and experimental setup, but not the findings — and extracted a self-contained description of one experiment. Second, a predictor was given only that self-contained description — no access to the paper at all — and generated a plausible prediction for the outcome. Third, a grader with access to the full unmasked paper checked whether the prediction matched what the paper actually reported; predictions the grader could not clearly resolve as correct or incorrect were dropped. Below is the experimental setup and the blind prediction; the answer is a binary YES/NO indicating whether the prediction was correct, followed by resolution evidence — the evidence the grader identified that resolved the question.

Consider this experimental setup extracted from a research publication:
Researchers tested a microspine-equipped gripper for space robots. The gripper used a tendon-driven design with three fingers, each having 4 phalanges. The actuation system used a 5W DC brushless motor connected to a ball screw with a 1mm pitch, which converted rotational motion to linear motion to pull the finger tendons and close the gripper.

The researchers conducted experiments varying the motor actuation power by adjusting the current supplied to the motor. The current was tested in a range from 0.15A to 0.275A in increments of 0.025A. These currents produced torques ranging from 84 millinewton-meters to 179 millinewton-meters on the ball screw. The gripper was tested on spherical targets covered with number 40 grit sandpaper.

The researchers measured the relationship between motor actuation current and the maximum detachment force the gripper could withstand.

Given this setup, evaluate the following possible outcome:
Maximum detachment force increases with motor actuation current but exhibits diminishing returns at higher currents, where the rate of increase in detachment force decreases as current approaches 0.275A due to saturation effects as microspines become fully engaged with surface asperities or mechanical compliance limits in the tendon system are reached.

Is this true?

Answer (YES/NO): NO